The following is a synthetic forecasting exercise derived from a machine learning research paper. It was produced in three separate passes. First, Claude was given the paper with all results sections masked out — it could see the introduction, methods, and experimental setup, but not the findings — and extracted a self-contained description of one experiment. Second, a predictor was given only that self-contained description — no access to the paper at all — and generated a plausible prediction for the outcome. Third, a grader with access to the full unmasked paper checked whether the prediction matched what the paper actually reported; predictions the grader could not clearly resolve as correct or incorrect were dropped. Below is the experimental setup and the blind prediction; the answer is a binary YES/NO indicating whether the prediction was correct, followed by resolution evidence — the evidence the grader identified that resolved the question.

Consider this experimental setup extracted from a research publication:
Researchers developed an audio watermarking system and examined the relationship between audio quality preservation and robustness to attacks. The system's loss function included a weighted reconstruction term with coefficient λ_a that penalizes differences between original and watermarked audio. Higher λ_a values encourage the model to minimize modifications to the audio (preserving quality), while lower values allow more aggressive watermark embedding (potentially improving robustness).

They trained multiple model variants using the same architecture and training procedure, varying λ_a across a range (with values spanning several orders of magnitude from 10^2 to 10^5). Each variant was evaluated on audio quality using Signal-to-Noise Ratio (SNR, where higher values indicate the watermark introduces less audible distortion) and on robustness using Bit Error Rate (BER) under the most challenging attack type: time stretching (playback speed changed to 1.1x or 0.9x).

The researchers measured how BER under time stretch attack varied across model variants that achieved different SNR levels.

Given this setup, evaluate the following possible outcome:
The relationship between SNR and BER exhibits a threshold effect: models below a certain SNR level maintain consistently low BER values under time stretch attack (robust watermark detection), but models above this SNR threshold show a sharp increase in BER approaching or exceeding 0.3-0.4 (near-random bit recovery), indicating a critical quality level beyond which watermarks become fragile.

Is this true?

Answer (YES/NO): NO